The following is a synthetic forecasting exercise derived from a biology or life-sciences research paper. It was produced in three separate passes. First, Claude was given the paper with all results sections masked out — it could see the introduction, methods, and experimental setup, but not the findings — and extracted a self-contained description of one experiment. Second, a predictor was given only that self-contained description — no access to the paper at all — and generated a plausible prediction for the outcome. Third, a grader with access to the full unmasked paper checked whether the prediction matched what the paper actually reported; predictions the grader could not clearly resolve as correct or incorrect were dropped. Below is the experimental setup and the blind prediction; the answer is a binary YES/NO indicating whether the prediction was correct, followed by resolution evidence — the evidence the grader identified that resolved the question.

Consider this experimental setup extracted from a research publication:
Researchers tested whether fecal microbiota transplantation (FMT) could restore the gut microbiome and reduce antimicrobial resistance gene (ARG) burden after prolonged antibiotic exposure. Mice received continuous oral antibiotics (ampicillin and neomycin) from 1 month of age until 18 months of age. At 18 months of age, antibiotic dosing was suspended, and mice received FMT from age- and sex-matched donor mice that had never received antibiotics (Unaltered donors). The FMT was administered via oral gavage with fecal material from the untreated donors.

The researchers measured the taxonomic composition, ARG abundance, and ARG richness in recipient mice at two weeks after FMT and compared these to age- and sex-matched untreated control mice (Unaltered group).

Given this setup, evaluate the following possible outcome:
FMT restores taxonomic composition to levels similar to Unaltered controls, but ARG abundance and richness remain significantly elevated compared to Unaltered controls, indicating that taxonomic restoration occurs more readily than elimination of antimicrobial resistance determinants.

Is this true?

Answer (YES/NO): NO